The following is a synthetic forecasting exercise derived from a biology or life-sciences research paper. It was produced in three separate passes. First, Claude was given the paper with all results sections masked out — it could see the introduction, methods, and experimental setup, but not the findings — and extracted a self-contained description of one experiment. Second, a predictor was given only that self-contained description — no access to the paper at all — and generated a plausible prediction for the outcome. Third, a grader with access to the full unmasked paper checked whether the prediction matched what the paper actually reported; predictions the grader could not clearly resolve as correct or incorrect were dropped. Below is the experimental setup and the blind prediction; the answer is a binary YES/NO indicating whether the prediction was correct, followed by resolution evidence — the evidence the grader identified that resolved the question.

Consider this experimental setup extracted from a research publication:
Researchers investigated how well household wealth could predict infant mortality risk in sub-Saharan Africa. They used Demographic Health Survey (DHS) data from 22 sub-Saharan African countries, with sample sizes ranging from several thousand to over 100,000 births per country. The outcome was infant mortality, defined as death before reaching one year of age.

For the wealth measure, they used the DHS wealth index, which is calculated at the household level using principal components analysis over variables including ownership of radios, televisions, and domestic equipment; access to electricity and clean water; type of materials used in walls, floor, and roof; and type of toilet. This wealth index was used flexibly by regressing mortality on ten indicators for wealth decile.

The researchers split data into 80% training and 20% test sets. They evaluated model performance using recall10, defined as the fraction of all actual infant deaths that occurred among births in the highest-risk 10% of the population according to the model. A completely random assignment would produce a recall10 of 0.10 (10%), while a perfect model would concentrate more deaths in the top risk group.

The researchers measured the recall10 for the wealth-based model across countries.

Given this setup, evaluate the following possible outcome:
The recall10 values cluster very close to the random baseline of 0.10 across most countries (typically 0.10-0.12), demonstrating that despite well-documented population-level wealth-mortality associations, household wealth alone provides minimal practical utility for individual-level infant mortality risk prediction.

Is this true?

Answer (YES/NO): NO